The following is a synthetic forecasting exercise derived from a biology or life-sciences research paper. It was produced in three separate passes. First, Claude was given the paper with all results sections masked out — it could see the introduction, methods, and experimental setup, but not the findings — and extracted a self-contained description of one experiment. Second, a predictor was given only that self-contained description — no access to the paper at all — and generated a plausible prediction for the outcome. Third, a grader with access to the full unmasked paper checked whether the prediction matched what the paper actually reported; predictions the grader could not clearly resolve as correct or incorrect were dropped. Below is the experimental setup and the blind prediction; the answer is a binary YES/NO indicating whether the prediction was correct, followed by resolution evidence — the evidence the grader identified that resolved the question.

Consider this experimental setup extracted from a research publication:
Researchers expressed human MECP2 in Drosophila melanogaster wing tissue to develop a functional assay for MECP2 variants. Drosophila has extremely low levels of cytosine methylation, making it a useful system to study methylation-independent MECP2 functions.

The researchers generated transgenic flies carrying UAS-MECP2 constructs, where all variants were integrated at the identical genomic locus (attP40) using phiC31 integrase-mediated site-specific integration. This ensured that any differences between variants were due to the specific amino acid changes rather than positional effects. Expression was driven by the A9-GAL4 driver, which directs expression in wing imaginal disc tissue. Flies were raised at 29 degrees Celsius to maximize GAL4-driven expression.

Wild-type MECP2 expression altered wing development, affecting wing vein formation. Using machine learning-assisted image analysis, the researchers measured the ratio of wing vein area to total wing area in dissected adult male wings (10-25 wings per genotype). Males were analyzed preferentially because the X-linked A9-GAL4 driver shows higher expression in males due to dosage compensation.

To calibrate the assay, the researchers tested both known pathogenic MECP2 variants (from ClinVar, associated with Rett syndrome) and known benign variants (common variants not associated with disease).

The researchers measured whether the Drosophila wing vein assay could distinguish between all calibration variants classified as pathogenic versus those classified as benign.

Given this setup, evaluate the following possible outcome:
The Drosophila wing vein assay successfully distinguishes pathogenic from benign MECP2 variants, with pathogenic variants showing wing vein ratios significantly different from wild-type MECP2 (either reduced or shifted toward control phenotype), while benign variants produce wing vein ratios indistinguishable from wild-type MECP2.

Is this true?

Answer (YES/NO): YES